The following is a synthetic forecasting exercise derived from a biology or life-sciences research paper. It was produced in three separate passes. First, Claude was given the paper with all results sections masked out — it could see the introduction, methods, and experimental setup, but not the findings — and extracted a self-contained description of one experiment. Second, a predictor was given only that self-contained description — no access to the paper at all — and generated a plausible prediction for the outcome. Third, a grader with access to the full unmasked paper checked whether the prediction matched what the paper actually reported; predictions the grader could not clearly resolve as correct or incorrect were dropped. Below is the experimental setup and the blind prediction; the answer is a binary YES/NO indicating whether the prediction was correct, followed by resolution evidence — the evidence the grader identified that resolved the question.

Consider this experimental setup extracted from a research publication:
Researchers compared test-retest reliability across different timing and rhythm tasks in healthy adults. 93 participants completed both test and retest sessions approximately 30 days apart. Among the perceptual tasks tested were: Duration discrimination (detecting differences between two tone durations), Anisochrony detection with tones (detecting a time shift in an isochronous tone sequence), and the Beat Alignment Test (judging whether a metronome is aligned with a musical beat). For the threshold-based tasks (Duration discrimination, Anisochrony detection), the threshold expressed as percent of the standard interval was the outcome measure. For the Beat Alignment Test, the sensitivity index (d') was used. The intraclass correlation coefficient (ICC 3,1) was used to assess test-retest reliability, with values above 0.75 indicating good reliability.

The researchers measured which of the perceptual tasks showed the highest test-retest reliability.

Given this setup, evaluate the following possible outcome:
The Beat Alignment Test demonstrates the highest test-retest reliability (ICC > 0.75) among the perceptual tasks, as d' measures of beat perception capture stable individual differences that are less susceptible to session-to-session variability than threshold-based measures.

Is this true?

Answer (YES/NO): YES